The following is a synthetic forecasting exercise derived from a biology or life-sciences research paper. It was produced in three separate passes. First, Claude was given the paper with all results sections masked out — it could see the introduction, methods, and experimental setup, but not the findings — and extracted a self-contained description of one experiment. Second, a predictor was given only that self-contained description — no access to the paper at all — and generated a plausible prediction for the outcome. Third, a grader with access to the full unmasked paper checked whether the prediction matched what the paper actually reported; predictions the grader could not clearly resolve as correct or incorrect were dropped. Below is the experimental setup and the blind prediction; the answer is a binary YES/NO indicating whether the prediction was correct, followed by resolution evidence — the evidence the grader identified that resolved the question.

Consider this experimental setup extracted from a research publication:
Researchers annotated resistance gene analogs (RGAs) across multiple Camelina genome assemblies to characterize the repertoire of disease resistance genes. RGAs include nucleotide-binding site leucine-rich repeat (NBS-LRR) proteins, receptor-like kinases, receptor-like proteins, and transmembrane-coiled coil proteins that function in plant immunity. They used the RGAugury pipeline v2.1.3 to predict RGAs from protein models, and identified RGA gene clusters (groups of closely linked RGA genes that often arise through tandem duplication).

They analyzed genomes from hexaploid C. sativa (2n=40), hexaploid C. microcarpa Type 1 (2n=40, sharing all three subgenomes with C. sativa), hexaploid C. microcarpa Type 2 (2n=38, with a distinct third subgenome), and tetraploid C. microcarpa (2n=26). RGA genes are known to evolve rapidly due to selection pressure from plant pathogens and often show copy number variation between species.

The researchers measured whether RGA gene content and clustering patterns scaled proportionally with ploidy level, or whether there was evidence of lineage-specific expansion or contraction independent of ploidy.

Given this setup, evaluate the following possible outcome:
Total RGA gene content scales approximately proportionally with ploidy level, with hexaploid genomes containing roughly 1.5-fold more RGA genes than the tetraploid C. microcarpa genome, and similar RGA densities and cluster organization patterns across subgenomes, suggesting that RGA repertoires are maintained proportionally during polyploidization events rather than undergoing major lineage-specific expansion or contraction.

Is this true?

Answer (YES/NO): NO